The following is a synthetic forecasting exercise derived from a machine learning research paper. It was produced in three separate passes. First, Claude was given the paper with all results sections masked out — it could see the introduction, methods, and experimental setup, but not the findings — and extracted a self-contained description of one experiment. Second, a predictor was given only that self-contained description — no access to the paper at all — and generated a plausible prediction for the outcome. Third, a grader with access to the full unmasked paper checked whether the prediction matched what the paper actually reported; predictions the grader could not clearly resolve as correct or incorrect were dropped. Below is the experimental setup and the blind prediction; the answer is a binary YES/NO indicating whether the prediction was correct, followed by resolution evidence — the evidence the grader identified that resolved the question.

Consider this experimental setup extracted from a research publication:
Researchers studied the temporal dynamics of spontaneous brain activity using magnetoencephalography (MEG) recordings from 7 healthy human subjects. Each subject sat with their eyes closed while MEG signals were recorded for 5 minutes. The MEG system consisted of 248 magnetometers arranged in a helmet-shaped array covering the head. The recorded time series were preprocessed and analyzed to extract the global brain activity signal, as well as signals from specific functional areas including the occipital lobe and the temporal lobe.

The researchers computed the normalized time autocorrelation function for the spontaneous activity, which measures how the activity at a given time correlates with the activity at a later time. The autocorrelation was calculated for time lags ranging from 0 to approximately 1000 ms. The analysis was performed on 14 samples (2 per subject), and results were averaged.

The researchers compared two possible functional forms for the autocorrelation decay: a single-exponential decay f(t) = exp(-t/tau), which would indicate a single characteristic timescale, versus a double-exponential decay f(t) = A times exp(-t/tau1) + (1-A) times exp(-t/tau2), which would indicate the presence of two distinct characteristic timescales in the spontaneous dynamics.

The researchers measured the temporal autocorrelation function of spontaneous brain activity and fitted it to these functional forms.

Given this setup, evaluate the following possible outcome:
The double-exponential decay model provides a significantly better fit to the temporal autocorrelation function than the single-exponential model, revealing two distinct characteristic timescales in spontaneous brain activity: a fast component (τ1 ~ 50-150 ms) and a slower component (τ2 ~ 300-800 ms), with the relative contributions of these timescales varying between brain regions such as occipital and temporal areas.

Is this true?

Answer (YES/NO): NO